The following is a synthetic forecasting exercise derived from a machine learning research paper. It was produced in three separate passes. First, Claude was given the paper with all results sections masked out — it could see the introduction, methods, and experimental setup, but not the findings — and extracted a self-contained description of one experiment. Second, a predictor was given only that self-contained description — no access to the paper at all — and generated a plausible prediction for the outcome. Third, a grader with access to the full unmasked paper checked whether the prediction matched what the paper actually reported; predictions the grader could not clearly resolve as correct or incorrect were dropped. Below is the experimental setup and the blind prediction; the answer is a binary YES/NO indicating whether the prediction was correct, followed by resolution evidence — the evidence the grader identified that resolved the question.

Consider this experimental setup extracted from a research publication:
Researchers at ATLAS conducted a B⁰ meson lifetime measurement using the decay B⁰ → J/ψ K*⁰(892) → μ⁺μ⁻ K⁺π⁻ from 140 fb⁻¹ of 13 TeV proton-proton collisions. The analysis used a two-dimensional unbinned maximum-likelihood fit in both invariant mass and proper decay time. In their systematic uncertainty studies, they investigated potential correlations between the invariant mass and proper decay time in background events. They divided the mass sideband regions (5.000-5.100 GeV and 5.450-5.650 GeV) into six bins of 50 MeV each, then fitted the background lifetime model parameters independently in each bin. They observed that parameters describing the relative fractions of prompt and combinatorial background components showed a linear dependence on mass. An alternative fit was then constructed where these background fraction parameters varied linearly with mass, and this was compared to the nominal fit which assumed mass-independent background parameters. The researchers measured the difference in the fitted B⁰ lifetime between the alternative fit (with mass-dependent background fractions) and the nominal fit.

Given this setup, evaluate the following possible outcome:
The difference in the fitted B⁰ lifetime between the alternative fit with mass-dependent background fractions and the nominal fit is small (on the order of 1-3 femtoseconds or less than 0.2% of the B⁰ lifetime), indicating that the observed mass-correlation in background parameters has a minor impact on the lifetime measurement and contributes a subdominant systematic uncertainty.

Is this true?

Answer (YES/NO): NO